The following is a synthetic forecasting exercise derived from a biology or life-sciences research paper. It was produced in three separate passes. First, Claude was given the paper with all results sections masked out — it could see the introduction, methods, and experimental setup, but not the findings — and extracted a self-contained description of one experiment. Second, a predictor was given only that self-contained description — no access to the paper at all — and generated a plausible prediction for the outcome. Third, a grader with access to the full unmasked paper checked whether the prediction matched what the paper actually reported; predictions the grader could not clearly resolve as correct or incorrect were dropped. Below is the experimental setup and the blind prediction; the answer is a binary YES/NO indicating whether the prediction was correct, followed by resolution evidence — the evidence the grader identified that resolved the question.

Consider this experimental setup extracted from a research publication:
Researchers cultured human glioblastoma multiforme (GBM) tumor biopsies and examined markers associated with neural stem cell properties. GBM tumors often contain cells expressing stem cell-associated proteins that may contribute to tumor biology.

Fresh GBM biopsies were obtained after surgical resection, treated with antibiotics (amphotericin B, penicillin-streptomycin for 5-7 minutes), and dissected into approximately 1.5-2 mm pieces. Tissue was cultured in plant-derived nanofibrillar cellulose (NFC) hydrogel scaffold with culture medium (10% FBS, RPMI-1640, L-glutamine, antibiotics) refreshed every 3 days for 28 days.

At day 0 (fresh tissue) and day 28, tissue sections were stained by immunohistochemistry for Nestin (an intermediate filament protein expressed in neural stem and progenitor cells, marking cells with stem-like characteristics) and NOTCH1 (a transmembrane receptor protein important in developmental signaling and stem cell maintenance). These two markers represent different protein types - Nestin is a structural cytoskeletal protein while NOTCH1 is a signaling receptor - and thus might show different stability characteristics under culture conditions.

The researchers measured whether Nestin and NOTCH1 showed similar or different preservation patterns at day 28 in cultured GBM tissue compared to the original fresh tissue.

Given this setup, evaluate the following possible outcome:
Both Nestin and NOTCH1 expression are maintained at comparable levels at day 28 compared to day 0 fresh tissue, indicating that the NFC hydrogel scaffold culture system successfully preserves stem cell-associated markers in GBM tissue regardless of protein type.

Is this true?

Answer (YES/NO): NO